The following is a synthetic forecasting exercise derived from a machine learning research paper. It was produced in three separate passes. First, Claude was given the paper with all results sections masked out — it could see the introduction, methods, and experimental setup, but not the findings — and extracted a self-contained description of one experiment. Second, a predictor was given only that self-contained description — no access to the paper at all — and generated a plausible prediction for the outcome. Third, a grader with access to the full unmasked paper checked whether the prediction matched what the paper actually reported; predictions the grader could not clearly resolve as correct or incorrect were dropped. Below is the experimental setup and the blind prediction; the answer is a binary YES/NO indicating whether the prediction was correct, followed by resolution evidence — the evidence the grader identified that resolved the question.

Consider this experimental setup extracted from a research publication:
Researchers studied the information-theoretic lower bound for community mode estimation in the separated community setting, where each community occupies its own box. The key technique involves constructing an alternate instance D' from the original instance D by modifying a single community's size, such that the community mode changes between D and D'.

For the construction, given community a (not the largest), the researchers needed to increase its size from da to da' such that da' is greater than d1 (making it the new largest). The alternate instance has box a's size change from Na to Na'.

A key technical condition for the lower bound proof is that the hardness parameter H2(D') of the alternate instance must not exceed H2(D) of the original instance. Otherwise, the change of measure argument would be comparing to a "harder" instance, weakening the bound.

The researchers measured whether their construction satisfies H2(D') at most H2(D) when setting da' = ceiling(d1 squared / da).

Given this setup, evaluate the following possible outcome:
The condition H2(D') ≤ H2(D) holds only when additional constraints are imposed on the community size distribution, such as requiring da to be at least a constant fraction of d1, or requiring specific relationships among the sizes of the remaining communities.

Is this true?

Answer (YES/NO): NO